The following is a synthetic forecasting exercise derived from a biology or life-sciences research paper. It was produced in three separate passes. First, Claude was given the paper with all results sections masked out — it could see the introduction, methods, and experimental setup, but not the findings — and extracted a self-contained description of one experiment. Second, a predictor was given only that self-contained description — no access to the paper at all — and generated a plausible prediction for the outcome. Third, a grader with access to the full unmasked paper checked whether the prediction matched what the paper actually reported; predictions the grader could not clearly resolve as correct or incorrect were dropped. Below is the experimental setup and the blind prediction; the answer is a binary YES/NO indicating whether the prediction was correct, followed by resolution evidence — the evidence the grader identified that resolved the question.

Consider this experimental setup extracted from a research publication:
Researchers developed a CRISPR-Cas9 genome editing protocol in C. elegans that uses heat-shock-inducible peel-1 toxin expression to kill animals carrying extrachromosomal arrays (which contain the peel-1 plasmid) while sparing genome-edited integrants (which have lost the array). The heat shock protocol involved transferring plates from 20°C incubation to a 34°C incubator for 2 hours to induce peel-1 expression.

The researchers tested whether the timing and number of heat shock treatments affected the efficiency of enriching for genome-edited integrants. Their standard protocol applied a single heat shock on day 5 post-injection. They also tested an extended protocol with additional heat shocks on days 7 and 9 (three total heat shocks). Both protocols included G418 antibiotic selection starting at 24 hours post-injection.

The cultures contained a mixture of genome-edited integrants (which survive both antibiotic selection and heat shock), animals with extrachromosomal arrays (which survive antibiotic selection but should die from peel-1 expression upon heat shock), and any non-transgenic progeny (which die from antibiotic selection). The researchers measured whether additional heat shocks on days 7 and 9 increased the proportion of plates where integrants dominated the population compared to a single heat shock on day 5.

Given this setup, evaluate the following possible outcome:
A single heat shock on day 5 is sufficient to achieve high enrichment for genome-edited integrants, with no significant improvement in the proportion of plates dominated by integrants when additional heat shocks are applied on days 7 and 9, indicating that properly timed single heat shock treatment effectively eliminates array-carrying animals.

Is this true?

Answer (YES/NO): NO